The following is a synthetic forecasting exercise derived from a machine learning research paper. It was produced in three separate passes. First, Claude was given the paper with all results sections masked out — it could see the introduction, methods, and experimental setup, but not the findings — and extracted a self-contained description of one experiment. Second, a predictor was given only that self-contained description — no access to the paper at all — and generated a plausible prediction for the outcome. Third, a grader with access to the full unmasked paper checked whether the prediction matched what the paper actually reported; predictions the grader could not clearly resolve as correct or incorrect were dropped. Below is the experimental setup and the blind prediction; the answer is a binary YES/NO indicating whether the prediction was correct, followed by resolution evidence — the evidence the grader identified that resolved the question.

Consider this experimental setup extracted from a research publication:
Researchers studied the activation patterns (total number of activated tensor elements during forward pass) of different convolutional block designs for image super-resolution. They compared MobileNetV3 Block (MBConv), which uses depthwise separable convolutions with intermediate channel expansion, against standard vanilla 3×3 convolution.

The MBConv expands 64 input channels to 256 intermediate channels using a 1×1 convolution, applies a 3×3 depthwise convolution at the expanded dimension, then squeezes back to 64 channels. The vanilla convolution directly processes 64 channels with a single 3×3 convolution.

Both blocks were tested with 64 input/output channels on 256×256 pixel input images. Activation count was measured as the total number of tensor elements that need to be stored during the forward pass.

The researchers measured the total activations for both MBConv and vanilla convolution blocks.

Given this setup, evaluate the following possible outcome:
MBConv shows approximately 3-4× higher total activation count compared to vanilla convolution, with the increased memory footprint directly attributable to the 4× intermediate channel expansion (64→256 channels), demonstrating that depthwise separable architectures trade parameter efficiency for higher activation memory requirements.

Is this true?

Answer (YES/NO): NO